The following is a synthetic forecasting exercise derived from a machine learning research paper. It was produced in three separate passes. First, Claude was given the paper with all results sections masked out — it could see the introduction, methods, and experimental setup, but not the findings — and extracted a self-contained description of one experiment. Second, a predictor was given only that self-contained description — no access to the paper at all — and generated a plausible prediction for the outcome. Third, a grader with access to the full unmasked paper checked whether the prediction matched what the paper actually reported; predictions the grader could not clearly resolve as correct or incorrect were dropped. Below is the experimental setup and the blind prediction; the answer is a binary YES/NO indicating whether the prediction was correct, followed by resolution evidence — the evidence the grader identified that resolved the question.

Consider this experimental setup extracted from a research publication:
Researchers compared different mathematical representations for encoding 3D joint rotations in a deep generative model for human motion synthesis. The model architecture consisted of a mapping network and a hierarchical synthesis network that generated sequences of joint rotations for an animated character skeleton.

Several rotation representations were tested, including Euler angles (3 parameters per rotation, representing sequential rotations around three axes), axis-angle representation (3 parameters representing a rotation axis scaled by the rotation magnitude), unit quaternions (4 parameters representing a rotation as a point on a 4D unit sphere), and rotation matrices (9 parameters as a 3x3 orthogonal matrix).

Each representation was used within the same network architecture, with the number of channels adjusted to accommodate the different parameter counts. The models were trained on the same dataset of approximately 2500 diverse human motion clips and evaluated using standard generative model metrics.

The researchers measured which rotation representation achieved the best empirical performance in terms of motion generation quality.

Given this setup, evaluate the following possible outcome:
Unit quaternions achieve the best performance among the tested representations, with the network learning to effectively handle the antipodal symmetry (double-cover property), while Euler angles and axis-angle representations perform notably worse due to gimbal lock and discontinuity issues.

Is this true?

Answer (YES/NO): YES